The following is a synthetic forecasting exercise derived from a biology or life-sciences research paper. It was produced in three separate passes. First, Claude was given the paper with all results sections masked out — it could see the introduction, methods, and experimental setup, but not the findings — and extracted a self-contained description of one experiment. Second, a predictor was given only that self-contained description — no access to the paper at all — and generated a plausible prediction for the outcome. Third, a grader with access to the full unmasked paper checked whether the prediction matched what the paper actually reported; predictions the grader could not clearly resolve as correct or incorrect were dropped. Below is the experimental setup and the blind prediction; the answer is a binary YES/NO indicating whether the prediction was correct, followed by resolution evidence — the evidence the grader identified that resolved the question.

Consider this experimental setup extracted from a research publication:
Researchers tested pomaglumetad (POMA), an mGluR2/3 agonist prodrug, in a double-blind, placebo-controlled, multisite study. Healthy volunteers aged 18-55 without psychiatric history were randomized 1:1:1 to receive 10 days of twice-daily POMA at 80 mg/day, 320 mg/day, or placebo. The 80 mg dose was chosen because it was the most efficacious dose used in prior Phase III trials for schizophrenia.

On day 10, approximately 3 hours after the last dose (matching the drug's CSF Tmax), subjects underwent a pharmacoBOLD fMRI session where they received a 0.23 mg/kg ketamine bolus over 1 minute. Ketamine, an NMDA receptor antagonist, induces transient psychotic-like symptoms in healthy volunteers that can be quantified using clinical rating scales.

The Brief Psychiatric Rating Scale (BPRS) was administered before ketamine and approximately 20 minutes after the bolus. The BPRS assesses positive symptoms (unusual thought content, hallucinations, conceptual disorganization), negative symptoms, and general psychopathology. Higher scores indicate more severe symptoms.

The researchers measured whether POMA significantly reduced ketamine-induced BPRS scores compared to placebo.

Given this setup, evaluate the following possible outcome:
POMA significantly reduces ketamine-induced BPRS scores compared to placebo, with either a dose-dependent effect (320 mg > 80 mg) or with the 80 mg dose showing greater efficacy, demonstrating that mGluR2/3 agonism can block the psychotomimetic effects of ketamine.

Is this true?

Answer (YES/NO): YES